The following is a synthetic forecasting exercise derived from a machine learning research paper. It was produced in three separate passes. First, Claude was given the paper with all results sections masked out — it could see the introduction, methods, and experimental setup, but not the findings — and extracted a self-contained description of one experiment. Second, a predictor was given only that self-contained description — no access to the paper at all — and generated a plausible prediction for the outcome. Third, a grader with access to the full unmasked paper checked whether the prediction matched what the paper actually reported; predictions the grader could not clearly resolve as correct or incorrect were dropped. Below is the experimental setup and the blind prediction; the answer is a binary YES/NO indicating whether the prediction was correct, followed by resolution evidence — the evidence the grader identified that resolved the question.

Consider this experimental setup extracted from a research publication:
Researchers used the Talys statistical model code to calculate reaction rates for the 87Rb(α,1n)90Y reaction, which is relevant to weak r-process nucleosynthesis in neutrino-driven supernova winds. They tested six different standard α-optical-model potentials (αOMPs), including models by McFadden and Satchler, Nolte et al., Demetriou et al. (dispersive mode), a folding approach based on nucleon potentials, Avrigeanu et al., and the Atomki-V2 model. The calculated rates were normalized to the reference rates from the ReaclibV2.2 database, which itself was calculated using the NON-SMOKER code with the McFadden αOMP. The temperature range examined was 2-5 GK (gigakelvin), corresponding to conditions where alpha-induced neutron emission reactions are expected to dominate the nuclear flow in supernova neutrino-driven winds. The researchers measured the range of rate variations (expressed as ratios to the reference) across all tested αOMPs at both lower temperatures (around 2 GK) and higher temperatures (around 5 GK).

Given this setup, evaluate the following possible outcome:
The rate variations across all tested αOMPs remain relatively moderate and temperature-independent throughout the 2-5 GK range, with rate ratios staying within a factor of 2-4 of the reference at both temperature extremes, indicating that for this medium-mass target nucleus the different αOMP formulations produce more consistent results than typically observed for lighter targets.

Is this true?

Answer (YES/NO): NO